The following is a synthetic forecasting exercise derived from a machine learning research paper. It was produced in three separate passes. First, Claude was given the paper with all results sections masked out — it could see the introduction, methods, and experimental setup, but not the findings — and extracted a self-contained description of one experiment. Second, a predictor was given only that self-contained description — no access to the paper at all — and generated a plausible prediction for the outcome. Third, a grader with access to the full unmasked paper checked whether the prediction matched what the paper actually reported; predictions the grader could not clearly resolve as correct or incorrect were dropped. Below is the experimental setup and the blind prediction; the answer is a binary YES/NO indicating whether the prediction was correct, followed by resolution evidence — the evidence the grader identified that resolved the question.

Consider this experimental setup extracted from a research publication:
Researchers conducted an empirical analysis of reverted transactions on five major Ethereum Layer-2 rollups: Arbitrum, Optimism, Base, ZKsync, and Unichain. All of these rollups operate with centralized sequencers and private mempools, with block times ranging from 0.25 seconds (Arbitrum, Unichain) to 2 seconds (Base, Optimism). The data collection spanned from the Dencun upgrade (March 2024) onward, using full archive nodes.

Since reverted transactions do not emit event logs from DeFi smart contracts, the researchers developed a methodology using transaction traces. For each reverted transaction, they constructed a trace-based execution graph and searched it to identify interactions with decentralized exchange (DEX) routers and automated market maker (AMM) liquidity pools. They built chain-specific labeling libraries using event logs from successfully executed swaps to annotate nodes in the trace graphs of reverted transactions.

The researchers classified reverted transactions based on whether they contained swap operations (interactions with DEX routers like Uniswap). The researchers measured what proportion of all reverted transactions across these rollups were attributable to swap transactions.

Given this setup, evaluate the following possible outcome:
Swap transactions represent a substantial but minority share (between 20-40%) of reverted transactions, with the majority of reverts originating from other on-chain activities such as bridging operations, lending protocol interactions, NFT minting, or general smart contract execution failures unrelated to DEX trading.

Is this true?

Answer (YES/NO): NO